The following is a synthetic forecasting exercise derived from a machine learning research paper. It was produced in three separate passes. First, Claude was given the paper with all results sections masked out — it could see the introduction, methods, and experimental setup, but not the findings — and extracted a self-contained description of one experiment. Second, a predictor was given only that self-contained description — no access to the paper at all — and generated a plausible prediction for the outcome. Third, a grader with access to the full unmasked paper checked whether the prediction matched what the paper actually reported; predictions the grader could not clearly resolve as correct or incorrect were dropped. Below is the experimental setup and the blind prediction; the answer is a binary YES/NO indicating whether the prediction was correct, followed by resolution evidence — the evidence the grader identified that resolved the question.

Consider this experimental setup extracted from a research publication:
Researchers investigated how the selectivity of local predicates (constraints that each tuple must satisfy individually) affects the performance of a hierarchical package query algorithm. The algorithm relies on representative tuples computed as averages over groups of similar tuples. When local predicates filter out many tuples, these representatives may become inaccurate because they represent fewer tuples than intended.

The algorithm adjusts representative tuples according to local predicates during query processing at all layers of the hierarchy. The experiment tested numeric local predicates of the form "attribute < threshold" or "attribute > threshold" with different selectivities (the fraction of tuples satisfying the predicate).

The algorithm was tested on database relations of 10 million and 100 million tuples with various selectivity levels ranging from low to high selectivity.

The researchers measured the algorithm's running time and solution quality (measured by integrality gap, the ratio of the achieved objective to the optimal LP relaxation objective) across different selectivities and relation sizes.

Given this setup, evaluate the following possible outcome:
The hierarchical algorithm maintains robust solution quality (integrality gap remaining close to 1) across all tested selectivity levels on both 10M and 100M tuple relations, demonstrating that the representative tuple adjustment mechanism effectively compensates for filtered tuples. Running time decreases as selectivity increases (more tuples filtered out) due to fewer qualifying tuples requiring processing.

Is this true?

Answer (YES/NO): NO